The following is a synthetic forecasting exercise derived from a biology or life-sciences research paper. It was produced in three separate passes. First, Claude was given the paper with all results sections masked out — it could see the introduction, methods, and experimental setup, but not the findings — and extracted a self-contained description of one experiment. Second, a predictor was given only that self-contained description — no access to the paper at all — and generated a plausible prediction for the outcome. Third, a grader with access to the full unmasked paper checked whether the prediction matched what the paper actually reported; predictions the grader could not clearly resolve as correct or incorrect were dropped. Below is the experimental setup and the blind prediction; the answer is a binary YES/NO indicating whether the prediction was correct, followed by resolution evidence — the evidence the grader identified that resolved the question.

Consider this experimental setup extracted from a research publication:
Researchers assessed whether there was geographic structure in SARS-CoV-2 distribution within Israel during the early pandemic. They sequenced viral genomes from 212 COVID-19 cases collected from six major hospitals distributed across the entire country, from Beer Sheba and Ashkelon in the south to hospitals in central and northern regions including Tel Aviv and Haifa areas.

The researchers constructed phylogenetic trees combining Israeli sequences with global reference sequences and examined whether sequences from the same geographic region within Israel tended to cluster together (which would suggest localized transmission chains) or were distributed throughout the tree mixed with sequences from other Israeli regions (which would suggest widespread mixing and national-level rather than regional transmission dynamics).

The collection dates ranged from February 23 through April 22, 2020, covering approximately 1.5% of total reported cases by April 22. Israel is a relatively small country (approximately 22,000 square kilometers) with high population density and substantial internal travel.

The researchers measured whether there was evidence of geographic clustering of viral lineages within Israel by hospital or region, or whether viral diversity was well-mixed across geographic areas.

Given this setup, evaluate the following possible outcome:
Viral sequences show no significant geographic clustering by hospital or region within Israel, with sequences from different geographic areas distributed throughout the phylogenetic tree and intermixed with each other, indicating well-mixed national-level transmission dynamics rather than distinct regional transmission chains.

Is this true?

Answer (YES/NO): NO